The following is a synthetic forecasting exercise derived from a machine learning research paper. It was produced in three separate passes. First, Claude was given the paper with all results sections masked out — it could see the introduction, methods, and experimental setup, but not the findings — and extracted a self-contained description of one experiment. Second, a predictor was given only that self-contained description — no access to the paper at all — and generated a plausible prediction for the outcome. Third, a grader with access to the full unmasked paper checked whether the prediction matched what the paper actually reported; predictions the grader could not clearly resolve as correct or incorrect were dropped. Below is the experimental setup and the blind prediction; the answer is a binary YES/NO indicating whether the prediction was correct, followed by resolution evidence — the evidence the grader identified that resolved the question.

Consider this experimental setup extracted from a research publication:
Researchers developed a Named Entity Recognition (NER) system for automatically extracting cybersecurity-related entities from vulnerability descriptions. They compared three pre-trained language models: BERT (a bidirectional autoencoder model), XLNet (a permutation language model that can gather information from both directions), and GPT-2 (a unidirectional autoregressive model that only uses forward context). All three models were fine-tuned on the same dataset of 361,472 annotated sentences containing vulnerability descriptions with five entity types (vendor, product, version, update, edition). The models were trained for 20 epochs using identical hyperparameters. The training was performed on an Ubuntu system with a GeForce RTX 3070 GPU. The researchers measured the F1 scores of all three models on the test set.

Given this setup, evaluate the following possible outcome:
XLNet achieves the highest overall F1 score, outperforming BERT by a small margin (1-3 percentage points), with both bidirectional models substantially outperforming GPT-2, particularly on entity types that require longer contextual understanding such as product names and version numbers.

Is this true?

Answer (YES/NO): NO